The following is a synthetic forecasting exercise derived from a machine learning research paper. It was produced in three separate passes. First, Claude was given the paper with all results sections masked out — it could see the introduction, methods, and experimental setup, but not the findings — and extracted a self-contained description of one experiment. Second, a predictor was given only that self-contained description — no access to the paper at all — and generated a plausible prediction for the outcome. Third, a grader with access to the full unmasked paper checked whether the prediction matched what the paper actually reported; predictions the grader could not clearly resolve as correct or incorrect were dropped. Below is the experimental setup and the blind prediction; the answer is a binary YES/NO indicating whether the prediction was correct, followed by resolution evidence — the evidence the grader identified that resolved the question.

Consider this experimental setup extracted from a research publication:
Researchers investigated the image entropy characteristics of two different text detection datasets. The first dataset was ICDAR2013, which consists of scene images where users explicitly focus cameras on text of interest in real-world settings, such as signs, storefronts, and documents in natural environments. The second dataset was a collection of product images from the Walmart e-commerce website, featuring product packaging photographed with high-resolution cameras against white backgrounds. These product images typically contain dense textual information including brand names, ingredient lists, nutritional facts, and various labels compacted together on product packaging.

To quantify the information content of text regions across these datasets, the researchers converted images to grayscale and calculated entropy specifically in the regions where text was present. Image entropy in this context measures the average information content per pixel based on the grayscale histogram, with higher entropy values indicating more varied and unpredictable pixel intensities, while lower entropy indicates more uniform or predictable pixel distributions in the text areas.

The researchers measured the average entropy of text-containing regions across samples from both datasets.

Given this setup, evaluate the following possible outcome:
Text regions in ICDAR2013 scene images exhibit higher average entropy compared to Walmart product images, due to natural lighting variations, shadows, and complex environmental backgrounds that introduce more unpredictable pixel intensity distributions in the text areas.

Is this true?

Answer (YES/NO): YES